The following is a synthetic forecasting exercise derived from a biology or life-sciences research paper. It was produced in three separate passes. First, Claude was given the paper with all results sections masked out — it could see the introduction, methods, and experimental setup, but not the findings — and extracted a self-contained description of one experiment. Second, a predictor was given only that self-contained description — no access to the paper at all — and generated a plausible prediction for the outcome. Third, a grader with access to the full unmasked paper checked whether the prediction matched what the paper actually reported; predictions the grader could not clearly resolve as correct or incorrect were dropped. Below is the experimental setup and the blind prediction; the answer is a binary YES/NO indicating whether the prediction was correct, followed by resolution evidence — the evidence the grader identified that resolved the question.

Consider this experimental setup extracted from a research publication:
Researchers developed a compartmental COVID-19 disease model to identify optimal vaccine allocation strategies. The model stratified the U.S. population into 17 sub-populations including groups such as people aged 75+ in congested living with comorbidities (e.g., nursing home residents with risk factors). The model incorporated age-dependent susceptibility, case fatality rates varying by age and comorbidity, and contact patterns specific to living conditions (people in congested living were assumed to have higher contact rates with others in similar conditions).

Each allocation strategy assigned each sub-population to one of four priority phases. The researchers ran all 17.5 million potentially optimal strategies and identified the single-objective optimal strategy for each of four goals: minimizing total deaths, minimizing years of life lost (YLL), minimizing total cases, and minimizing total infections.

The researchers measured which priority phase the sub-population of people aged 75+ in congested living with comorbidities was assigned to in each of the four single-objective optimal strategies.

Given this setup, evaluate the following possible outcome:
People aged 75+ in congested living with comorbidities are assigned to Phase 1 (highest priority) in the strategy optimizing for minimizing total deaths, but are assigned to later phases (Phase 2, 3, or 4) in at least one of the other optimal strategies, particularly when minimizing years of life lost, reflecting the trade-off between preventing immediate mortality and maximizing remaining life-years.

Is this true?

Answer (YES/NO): YES